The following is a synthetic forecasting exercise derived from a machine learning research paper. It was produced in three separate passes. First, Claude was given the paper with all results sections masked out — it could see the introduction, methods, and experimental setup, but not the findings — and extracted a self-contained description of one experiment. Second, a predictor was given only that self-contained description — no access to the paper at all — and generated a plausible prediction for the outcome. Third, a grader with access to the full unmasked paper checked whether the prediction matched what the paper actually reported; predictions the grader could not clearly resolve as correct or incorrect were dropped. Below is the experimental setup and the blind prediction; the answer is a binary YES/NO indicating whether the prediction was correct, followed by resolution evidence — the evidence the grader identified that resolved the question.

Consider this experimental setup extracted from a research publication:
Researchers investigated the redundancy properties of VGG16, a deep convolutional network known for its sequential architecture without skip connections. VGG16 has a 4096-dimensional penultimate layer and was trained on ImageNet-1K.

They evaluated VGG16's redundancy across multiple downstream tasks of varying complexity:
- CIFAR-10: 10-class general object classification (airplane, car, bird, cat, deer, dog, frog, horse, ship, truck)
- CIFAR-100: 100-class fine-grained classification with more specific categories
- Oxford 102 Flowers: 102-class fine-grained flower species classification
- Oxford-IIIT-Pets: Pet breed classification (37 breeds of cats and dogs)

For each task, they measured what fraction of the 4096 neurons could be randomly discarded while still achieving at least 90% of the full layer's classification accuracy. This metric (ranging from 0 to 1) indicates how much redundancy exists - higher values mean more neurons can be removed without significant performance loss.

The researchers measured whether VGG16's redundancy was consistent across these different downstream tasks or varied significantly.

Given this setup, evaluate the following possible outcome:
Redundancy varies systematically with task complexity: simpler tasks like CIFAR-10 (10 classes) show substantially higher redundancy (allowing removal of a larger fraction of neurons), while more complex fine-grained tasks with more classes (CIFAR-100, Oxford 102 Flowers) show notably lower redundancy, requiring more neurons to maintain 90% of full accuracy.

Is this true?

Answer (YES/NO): NO